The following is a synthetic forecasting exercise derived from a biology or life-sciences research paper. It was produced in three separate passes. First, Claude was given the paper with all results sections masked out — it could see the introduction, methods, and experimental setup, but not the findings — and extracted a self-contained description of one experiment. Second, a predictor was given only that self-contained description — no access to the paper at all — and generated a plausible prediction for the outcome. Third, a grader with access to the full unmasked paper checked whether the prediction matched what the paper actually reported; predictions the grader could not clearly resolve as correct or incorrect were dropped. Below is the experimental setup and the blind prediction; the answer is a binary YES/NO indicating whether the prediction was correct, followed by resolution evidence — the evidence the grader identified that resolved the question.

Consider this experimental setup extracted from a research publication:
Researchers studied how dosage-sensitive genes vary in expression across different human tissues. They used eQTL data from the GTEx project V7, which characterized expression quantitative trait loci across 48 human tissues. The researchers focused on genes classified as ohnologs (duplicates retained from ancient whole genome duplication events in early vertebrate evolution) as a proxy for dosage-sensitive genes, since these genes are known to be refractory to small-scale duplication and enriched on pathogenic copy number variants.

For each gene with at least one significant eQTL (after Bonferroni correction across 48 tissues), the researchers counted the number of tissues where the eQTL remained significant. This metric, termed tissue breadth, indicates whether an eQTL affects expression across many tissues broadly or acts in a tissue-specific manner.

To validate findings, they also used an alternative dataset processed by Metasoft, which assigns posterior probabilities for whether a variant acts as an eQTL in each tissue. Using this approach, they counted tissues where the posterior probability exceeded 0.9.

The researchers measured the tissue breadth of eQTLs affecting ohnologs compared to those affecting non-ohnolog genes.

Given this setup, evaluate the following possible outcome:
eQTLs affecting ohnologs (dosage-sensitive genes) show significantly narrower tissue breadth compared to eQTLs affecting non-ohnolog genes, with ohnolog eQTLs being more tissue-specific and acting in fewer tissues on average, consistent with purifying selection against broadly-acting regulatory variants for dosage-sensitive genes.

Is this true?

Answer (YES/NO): YES